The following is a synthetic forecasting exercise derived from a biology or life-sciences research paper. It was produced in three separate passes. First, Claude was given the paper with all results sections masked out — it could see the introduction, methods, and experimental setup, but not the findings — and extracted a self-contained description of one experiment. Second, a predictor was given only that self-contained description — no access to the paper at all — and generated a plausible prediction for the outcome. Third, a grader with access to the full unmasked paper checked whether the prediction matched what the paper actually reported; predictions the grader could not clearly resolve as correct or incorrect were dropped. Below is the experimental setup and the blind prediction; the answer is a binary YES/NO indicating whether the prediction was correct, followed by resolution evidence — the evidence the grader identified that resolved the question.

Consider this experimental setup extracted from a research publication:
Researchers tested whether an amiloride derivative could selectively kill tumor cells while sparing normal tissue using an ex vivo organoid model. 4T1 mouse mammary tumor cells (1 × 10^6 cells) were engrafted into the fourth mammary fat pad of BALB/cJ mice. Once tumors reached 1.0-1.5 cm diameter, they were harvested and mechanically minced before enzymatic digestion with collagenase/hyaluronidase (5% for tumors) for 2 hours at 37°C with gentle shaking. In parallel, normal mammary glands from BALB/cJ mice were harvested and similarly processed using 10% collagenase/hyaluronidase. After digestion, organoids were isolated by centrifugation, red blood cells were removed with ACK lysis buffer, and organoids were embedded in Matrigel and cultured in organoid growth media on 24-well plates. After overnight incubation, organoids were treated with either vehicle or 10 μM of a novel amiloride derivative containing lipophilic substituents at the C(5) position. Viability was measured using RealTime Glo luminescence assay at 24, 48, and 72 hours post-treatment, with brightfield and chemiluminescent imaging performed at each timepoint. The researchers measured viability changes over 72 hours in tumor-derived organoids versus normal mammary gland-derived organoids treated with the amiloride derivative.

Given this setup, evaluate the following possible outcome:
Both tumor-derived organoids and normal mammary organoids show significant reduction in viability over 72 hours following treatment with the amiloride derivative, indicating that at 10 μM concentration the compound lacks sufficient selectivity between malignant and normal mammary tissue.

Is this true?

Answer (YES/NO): NO